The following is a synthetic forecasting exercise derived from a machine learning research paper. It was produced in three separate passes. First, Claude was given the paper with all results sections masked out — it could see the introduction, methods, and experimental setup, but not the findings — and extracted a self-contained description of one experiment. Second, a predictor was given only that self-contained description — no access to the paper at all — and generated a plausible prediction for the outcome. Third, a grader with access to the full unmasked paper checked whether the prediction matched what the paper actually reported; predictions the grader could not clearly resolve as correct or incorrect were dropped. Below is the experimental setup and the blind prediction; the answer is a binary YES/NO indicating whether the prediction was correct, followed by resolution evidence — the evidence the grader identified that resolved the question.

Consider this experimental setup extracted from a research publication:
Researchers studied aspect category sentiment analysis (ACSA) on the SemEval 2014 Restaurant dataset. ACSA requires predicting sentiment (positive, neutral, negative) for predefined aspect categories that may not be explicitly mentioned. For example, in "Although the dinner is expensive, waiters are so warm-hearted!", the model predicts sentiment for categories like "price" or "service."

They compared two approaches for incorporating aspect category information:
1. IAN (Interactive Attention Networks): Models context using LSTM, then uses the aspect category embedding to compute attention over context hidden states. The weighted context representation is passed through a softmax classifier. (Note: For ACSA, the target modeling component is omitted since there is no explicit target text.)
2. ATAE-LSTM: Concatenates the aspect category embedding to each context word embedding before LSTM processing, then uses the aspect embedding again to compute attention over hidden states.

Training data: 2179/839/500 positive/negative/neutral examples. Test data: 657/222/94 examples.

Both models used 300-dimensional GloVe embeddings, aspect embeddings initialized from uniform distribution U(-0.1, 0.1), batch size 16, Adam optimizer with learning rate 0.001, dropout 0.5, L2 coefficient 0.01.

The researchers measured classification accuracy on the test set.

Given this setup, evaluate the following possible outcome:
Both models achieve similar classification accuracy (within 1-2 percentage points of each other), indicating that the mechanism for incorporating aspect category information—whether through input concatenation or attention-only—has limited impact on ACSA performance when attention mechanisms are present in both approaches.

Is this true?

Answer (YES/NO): YES